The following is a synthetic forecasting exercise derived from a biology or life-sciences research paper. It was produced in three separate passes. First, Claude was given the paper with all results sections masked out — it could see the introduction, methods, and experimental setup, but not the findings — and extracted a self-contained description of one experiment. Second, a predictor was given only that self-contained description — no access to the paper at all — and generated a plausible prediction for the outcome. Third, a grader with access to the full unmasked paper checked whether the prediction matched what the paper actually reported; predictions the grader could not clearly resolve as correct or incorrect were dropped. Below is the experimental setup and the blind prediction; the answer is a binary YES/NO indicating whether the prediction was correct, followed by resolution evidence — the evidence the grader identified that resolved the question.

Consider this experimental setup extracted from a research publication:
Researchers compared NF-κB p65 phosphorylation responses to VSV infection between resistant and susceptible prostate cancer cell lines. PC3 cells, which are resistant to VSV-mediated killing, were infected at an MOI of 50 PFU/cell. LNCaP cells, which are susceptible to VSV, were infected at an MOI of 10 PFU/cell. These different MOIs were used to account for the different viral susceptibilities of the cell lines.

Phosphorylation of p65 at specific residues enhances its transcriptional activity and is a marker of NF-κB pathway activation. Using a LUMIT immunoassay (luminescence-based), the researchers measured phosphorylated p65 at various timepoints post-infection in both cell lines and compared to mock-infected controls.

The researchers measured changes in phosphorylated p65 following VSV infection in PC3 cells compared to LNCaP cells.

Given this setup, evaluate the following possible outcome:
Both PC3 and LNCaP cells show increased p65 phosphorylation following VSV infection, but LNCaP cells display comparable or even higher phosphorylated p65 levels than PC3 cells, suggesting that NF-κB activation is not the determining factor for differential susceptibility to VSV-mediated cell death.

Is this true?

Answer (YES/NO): NO